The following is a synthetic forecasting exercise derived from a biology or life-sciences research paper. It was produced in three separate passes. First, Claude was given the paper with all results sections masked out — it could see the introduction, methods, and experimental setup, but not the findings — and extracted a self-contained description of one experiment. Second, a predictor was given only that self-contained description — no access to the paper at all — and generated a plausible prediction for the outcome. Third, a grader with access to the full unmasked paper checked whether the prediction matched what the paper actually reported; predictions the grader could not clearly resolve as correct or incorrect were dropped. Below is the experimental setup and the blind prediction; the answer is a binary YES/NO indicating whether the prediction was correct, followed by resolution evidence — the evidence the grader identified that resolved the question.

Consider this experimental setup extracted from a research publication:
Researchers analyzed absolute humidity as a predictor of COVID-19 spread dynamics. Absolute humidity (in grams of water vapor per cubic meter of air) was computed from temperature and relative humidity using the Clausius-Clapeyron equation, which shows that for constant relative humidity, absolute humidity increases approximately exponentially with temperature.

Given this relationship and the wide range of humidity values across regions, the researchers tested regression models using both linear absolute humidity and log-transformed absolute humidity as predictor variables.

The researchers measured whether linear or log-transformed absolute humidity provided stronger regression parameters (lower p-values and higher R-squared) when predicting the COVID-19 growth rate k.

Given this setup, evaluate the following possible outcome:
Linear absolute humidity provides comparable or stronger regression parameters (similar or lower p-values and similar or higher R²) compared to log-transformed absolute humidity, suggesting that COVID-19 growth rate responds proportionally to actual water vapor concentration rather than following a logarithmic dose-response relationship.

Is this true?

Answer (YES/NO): NO